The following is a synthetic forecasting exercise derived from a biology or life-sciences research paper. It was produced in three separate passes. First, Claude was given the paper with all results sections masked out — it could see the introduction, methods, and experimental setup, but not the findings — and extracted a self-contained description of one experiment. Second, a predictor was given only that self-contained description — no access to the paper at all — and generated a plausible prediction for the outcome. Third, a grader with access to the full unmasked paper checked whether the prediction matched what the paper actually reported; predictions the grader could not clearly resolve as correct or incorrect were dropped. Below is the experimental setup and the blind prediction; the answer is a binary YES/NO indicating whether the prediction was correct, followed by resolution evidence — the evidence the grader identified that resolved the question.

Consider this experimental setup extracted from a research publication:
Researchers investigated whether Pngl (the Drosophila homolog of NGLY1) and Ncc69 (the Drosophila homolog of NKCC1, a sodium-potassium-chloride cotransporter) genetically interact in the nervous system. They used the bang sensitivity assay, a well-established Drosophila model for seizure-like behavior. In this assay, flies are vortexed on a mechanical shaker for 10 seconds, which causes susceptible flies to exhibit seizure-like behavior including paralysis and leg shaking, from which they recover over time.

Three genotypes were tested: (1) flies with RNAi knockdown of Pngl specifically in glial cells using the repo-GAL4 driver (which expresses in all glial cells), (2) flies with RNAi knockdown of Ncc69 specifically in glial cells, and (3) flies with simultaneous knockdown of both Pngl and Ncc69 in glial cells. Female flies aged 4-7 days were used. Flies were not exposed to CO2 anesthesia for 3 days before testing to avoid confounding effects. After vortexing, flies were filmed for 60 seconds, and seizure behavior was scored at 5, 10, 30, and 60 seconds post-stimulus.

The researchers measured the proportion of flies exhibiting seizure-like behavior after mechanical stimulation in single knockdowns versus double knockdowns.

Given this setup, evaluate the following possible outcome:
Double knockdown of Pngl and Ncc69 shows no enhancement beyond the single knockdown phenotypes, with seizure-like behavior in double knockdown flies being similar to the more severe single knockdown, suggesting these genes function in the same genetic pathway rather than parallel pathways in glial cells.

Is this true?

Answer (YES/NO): NO